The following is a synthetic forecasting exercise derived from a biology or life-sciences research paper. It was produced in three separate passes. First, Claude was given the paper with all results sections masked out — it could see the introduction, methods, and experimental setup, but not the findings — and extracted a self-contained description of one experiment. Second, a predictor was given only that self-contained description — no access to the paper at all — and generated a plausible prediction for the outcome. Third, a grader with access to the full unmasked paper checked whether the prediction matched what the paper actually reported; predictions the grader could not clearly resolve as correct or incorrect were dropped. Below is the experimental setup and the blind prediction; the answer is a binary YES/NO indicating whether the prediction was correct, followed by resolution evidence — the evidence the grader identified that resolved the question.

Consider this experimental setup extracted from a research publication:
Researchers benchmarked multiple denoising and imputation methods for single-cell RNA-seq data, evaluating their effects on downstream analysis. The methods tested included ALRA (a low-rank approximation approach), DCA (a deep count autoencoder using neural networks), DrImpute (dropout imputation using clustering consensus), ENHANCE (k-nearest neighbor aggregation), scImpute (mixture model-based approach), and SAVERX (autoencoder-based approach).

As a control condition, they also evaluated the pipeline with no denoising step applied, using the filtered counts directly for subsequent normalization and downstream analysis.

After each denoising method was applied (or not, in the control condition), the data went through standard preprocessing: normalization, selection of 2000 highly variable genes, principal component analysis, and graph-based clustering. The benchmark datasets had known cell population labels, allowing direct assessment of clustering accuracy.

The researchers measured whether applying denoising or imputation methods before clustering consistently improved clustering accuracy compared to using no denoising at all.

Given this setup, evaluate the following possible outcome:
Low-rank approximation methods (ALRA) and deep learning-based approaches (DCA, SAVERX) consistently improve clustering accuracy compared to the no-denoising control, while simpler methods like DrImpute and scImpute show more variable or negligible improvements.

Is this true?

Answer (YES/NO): NO